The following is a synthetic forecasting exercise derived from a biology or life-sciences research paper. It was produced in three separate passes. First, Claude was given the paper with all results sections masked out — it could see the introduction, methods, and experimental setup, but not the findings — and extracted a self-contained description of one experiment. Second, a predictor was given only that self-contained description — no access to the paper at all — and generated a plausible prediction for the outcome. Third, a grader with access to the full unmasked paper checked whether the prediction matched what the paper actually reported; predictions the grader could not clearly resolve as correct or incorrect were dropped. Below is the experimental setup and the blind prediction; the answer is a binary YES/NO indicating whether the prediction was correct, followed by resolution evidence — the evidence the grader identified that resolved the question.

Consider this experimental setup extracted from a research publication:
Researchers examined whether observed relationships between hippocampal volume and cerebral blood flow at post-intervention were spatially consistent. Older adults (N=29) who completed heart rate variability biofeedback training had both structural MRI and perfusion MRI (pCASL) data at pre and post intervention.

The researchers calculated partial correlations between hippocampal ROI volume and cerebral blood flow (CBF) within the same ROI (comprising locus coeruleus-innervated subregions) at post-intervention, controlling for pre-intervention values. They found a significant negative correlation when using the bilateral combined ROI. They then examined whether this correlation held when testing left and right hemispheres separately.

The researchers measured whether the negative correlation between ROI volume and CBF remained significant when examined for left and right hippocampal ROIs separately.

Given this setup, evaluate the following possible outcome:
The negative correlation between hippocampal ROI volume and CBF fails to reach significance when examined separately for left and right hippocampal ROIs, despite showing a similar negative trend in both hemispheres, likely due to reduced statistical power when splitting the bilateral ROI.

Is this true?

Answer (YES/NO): YES